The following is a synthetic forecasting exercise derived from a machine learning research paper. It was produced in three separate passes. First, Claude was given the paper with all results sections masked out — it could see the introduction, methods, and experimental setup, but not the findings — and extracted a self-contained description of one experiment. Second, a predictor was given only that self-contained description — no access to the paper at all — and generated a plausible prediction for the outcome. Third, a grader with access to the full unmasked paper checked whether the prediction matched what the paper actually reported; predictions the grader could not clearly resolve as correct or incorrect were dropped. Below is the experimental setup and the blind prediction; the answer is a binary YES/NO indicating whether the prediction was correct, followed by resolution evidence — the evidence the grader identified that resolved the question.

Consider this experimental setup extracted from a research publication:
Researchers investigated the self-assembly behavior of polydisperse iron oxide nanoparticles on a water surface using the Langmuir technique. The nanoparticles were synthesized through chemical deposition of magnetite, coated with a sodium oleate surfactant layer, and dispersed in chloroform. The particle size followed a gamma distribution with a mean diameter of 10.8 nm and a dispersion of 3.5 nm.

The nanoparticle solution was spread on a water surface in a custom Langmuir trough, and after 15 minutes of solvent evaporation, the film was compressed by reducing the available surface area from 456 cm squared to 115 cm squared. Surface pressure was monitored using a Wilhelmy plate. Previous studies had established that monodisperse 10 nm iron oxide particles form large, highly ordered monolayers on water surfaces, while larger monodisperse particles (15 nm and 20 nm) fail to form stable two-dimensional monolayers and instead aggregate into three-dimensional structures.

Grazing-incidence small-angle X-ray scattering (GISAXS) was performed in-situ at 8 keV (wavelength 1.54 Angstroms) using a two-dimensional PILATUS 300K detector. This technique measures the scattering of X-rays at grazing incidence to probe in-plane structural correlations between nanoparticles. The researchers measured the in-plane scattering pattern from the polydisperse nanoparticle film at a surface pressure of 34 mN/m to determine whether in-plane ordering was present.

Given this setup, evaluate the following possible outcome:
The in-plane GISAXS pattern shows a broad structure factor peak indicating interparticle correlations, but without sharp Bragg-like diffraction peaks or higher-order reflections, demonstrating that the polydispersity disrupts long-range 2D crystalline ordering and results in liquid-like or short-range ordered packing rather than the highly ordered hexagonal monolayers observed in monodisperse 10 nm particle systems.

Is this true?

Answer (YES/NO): NO